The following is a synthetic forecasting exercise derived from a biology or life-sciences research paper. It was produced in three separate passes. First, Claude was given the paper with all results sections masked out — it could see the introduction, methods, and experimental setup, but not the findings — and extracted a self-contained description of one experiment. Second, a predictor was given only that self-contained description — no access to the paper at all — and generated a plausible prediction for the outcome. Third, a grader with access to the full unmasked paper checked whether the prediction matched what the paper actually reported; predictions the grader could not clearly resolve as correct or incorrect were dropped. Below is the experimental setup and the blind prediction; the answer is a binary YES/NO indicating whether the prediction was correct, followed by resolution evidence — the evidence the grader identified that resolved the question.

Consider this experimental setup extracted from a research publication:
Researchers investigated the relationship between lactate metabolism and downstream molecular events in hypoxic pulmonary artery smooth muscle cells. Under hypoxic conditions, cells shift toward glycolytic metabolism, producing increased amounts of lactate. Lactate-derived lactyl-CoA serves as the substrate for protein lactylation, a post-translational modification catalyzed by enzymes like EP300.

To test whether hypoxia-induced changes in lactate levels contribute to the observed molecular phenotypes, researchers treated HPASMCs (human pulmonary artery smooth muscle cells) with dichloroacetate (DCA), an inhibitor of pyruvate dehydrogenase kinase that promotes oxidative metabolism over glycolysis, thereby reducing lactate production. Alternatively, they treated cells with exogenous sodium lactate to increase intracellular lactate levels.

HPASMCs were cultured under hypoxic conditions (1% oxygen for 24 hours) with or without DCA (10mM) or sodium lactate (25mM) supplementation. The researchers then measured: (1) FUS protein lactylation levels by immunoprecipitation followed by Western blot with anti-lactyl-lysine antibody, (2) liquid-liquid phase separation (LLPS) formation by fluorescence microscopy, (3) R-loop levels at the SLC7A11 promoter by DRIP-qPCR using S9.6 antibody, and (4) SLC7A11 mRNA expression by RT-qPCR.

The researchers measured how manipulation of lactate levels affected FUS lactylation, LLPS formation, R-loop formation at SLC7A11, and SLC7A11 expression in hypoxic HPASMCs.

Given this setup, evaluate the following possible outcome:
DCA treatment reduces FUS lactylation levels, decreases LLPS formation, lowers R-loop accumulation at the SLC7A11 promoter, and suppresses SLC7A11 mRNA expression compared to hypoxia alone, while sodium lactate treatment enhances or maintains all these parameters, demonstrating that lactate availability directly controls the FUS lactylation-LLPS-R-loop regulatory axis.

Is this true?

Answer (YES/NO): NO